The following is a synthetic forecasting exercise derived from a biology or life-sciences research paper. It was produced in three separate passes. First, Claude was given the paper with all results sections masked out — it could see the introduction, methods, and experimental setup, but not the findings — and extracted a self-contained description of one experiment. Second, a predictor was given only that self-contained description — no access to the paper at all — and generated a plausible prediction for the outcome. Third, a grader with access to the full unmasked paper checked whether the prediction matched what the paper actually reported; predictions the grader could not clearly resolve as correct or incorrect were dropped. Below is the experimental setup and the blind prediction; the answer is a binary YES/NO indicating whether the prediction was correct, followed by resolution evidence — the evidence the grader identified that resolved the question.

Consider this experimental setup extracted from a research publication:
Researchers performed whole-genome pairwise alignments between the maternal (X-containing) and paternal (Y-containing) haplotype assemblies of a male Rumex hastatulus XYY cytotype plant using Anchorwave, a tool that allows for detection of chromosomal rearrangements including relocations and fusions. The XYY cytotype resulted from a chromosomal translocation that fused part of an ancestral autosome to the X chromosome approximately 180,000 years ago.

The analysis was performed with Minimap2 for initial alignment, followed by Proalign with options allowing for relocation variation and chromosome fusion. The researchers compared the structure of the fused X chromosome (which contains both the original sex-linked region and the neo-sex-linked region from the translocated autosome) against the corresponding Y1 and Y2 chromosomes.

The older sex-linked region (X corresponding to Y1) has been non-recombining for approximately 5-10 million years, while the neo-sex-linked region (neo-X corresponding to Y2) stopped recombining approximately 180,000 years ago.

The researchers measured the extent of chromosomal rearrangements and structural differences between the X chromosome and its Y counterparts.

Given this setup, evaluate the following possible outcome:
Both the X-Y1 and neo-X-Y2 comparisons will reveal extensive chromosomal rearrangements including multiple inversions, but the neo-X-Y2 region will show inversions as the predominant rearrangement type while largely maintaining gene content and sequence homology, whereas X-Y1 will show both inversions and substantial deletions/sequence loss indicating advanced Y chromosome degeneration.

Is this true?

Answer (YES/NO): NO